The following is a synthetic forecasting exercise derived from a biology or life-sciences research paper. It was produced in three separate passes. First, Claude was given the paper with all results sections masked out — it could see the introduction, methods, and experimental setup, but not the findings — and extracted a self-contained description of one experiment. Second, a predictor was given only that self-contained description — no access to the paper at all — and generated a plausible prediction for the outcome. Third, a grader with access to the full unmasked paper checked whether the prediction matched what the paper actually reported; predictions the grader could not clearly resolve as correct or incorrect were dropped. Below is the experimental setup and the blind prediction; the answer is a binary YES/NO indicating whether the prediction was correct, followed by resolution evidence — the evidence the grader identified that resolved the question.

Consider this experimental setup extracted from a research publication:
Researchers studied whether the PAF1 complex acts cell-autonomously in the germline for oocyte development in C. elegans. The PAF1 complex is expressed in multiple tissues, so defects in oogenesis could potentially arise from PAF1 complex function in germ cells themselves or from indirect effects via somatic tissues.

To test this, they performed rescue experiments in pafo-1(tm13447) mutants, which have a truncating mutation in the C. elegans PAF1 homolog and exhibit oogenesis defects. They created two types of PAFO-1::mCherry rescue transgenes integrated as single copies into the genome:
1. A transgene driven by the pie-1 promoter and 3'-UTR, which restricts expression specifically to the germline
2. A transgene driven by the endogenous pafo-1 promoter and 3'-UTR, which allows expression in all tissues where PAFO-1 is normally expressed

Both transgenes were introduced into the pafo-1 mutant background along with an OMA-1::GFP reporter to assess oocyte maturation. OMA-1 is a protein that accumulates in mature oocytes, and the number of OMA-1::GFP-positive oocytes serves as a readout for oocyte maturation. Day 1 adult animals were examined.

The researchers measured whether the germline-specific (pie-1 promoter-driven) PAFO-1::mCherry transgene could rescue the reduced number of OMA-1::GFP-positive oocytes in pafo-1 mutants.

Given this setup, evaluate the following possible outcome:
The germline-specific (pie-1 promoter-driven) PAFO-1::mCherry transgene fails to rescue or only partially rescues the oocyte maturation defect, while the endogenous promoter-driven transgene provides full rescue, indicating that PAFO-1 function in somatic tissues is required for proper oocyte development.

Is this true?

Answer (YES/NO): NO